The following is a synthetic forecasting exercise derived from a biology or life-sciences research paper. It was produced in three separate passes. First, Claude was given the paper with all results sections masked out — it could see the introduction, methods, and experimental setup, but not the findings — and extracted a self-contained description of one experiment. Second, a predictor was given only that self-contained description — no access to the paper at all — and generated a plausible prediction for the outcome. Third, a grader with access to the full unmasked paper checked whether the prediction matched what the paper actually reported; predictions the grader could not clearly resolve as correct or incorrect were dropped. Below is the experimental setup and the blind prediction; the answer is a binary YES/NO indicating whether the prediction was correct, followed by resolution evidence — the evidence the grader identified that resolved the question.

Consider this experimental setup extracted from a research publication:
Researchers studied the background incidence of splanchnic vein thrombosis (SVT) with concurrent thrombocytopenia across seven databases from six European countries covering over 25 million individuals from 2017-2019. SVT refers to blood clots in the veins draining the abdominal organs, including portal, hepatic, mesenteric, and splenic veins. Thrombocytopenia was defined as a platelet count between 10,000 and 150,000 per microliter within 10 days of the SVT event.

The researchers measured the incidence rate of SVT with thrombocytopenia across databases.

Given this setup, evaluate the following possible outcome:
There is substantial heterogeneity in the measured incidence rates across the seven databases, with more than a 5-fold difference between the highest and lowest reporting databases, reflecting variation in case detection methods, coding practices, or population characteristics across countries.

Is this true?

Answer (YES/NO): YES